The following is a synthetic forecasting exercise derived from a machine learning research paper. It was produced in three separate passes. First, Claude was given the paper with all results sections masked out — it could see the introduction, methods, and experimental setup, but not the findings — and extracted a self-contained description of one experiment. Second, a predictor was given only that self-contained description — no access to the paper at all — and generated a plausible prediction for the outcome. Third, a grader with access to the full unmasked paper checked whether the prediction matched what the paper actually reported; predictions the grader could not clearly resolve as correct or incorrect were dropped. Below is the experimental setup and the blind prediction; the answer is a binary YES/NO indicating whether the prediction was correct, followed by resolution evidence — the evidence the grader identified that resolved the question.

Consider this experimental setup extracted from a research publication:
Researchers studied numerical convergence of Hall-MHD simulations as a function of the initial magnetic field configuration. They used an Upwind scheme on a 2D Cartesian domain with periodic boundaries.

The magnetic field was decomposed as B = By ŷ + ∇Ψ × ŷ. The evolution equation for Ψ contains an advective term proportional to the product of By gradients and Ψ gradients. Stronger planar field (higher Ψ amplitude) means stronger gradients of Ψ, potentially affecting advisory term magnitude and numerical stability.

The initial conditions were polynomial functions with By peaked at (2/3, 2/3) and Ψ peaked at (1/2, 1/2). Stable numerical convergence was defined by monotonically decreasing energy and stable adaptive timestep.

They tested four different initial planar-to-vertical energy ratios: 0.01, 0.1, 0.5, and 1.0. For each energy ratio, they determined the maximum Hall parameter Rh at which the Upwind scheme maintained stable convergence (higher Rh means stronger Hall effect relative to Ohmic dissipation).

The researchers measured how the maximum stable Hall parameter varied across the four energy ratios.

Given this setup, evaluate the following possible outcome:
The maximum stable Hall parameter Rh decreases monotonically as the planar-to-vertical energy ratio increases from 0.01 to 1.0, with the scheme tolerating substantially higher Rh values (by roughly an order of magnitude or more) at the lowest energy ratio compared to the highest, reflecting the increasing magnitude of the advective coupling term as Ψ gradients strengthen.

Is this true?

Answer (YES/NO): YES